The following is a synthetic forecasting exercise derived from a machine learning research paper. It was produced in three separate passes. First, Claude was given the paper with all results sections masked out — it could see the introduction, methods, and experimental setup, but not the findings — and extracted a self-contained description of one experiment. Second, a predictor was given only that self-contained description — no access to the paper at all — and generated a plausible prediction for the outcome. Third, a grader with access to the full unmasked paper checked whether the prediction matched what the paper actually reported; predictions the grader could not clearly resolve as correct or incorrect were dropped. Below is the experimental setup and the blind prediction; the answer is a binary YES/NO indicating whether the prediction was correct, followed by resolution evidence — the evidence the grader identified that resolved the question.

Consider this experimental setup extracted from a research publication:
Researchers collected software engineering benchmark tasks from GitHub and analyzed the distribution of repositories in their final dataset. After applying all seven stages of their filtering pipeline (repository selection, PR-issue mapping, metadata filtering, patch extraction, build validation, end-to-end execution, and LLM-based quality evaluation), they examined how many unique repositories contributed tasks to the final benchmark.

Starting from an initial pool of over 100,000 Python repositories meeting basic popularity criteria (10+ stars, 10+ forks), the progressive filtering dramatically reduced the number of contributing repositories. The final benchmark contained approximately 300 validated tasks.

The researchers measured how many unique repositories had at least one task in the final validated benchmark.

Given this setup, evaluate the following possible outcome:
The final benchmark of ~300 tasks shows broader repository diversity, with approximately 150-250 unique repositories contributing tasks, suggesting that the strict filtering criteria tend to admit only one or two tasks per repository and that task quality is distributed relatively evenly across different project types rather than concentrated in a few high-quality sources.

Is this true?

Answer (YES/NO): YES